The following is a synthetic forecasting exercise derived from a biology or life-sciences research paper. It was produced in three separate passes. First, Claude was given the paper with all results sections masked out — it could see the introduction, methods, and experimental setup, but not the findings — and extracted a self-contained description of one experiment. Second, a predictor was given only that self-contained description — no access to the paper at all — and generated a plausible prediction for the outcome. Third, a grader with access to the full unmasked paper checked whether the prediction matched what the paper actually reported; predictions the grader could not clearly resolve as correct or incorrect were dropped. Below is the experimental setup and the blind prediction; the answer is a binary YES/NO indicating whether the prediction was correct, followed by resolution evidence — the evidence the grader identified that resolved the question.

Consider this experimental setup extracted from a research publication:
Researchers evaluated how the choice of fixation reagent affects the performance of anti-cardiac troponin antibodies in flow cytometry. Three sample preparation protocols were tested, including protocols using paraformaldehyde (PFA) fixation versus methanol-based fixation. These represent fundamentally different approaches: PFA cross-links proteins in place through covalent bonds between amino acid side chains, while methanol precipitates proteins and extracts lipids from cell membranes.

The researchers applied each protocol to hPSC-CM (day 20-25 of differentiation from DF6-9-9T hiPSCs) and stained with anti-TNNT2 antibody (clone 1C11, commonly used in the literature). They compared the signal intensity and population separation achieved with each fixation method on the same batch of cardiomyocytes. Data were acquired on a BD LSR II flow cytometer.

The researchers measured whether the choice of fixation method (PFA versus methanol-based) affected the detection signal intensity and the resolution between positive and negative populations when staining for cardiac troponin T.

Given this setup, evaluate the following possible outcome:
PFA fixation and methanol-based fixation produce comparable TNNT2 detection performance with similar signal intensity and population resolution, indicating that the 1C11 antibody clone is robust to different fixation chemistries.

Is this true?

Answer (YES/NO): YES